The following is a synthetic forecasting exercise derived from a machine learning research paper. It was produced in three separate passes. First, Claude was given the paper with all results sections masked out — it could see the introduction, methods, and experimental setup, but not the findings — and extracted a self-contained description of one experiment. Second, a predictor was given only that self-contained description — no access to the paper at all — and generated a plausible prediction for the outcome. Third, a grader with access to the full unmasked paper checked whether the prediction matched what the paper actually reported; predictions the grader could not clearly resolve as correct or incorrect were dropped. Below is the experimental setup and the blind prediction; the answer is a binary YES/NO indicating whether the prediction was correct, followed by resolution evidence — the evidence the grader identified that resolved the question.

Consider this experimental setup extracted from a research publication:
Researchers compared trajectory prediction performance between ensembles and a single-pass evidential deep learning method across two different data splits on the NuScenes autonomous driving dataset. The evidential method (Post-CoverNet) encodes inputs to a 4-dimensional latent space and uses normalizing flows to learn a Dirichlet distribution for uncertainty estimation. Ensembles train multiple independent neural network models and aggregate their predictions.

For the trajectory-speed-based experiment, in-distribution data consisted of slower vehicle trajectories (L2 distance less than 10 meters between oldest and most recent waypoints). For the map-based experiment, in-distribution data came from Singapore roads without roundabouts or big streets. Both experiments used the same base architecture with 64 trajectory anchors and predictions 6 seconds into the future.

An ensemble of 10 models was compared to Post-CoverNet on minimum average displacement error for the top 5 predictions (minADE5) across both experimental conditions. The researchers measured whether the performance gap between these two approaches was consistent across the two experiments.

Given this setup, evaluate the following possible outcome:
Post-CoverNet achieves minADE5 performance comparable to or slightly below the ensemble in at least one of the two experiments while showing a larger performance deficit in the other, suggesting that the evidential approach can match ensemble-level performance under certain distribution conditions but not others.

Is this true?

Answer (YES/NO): NO